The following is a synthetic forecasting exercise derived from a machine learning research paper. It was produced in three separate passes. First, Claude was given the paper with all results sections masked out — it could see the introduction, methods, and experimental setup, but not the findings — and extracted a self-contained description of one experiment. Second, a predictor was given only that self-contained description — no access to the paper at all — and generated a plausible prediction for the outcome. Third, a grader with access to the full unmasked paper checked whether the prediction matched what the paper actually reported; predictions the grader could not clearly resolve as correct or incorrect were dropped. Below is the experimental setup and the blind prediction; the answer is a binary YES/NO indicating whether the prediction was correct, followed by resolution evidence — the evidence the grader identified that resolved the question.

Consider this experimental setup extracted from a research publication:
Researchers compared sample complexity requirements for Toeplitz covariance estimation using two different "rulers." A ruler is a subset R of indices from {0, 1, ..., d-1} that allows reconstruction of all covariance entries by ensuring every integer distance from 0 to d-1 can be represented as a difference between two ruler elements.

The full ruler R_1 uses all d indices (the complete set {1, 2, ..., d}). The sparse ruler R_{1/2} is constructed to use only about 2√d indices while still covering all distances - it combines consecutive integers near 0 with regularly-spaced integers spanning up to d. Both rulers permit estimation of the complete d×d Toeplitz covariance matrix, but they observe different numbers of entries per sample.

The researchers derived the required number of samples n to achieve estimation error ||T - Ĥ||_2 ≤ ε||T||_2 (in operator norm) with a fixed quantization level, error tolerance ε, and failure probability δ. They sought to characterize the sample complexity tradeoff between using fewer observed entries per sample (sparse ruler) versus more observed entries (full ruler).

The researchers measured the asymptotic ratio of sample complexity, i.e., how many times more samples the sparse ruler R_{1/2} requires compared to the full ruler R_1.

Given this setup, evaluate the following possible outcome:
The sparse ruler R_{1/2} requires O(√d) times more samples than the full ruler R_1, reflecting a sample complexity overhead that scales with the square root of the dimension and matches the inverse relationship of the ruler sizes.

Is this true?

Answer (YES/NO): NO